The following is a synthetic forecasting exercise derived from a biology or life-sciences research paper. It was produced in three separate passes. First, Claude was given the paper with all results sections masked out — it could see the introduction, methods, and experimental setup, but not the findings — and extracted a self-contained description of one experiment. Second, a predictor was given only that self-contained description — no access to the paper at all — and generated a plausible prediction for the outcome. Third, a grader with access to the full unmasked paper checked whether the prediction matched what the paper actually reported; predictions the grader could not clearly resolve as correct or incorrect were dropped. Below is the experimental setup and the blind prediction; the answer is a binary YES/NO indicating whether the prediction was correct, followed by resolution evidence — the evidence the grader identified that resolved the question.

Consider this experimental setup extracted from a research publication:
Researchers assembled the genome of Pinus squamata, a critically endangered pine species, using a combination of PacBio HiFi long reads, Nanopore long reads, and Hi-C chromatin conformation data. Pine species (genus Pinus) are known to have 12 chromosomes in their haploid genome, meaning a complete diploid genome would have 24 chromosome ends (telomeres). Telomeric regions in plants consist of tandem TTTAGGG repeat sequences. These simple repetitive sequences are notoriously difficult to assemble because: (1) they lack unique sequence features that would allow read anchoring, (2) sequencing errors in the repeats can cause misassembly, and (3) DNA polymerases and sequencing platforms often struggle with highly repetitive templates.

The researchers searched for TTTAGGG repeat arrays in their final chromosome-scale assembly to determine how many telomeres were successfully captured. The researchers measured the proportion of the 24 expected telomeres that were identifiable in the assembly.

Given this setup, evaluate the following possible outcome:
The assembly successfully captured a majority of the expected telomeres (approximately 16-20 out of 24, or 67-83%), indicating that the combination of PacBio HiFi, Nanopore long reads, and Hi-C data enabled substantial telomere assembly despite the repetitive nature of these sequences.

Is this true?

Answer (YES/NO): YES